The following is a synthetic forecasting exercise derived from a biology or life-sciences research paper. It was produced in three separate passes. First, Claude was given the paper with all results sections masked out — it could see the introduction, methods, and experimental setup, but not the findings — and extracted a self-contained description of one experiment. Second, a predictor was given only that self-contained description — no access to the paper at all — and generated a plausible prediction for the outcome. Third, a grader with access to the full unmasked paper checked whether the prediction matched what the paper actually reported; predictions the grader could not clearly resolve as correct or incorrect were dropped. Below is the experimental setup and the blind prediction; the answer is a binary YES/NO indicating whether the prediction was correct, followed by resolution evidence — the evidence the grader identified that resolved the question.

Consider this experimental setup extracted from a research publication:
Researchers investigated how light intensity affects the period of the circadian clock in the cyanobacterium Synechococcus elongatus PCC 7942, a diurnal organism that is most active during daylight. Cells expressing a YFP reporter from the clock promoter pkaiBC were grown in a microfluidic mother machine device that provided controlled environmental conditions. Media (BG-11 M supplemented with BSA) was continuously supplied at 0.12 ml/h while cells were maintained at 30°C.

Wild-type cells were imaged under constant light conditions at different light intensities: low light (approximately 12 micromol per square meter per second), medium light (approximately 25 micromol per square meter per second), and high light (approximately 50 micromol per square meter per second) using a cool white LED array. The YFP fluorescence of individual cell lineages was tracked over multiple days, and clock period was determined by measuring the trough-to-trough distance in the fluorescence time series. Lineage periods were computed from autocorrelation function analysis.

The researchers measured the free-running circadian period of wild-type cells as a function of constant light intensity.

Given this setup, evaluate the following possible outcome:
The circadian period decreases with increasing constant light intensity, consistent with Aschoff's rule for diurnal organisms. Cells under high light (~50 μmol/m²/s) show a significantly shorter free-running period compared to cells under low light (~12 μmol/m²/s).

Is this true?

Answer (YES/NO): YES